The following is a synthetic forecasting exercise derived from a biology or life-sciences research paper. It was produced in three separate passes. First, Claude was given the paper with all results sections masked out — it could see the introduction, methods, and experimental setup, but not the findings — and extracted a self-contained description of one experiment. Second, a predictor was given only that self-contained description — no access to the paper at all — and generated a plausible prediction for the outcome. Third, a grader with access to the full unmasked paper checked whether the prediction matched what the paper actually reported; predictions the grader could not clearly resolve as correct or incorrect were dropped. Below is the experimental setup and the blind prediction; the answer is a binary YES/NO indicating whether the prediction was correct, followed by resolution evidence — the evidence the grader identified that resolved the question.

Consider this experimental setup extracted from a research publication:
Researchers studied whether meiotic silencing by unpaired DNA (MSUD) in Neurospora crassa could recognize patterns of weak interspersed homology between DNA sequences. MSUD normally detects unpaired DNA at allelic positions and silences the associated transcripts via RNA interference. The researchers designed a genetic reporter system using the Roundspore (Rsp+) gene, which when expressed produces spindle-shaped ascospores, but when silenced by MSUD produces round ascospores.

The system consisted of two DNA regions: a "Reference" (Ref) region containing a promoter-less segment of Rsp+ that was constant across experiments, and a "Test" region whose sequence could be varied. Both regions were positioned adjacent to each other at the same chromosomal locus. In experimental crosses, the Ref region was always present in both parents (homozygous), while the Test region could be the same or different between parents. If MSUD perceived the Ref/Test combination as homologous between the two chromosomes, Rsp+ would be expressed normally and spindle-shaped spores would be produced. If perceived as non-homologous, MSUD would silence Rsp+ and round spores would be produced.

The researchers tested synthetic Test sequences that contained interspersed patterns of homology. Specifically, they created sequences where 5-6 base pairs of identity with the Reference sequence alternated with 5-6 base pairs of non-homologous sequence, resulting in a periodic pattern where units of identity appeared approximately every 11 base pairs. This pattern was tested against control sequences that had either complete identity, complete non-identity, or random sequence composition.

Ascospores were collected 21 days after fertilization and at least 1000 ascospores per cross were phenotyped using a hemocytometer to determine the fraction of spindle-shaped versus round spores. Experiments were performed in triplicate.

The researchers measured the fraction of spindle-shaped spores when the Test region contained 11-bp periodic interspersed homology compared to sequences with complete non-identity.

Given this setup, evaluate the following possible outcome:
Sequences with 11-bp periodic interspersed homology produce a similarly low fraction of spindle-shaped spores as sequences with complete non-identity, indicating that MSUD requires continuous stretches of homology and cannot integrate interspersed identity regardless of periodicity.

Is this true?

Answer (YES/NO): NO